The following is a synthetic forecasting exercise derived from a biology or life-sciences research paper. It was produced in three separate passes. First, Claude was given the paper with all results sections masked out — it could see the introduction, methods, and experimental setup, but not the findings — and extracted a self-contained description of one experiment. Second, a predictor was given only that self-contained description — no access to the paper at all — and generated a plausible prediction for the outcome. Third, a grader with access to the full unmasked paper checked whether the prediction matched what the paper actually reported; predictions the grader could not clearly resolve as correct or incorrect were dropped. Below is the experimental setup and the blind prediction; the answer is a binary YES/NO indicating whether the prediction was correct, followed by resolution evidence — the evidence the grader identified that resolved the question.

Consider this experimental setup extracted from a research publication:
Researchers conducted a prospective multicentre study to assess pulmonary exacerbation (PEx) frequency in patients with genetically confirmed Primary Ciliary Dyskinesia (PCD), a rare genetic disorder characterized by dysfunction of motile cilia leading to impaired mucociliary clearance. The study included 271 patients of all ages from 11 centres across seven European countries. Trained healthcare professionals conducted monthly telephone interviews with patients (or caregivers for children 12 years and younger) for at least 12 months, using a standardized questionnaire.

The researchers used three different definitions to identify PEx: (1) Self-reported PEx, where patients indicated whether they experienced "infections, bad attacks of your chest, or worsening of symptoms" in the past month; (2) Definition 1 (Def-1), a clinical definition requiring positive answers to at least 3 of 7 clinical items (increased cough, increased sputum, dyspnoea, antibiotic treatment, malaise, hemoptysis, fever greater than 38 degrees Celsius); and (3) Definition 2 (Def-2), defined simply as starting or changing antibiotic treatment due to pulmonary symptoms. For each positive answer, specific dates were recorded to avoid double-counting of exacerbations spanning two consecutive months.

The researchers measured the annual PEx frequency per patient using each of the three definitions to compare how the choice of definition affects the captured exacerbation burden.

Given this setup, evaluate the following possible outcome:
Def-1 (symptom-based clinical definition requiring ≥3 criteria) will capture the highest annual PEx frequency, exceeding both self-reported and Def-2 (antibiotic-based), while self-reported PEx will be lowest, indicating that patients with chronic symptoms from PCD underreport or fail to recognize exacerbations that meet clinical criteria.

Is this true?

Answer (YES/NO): NO